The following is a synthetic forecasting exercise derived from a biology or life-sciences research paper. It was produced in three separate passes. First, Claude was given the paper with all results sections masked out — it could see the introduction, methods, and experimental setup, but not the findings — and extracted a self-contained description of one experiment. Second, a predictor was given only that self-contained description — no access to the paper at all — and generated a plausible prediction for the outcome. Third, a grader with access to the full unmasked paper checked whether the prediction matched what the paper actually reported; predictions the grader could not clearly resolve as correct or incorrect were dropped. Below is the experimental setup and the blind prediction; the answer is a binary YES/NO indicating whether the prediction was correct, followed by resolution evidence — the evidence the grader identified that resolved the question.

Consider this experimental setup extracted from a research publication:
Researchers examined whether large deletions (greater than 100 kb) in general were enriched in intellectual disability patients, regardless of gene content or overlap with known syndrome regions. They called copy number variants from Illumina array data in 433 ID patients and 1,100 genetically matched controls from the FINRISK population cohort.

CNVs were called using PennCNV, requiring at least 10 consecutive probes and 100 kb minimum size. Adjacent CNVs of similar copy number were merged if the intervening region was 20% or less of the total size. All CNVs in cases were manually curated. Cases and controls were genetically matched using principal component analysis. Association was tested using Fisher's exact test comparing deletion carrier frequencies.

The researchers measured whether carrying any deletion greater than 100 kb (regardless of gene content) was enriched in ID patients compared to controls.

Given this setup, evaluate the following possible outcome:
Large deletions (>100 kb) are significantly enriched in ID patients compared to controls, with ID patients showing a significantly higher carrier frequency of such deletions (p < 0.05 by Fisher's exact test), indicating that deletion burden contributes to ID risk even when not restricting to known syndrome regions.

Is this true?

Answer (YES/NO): NO